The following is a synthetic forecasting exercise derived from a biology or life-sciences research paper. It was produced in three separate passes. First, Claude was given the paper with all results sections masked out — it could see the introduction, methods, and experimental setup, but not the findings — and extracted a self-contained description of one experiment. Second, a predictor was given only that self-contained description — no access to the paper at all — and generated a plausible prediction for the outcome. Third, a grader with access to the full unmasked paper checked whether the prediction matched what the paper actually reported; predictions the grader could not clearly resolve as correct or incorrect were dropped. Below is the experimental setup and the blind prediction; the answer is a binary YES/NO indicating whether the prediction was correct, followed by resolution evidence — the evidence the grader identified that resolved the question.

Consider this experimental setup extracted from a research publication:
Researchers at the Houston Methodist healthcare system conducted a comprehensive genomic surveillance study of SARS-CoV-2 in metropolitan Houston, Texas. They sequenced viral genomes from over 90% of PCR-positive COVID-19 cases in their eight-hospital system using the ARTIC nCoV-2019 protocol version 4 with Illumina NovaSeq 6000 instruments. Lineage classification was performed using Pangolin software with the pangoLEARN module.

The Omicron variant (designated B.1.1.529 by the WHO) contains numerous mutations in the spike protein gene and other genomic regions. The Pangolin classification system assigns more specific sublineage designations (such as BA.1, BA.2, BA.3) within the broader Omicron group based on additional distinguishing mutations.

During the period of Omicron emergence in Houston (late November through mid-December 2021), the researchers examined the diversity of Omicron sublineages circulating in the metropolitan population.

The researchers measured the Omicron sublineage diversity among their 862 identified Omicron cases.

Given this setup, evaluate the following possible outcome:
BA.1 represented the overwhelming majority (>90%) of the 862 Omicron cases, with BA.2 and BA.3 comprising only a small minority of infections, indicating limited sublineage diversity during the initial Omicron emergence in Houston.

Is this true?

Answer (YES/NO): NO